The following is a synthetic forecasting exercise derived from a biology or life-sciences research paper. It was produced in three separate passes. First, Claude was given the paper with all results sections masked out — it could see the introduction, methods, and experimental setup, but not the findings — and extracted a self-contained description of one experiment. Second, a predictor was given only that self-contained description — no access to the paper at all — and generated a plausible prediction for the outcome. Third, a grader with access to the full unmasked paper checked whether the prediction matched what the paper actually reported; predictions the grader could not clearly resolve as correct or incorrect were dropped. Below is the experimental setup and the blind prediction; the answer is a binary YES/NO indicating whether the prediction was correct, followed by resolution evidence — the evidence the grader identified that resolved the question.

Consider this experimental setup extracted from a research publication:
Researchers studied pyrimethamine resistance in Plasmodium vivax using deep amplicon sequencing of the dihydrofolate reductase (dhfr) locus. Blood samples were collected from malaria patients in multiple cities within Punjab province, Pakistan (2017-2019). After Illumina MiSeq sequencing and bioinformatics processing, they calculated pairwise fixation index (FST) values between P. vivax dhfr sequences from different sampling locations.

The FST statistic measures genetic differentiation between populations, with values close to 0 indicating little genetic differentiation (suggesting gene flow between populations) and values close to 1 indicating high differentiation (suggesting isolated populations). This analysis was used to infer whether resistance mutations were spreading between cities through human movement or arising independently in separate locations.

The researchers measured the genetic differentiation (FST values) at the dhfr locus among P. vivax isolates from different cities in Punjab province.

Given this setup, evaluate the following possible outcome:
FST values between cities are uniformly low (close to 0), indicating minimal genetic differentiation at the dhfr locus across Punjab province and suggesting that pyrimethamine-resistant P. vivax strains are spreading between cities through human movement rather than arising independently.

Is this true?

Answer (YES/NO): NO